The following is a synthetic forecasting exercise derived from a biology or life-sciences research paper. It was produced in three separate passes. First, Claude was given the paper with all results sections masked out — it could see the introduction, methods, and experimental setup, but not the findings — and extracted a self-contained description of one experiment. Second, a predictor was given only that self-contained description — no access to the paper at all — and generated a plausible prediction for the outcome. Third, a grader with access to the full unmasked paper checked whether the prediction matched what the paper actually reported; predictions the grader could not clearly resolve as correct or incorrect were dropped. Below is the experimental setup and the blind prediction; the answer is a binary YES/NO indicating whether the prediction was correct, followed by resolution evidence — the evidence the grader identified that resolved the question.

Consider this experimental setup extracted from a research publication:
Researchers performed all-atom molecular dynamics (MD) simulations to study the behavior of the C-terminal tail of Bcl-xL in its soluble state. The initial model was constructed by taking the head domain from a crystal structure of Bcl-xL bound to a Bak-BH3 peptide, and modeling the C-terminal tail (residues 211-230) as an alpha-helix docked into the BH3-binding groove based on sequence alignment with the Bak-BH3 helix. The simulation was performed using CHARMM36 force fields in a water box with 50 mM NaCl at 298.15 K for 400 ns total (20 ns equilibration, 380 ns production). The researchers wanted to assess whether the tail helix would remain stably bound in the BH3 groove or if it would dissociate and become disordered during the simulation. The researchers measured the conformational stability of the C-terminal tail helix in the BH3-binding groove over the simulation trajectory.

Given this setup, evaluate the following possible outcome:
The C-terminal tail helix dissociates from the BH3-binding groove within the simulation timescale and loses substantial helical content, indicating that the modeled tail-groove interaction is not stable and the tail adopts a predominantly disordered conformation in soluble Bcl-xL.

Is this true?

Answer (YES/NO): NO